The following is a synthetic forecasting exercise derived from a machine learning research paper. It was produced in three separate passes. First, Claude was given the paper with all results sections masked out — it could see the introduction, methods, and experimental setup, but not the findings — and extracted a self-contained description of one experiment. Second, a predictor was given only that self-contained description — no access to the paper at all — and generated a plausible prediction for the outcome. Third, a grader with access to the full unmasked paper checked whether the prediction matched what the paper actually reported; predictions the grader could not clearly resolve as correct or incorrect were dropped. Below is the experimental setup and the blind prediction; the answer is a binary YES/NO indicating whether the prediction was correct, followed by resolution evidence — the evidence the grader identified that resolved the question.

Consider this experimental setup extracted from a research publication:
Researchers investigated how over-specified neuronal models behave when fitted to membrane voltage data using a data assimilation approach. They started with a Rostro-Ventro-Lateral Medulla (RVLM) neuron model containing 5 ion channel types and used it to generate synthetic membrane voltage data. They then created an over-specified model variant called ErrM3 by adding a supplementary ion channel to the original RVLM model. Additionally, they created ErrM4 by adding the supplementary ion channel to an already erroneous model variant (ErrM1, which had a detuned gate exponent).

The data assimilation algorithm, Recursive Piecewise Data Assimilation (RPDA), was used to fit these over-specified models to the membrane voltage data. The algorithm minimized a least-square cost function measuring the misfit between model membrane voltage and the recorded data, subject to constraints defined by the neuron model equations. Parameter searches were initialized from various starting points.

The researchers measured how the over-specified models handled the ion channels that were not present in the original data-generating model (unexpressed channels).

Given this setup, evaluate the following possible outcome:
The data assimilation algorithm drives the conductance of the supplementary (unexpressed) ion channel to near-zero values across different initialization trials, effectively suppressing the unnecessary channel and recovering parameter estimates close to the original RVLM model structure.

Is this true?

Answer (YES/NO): YES